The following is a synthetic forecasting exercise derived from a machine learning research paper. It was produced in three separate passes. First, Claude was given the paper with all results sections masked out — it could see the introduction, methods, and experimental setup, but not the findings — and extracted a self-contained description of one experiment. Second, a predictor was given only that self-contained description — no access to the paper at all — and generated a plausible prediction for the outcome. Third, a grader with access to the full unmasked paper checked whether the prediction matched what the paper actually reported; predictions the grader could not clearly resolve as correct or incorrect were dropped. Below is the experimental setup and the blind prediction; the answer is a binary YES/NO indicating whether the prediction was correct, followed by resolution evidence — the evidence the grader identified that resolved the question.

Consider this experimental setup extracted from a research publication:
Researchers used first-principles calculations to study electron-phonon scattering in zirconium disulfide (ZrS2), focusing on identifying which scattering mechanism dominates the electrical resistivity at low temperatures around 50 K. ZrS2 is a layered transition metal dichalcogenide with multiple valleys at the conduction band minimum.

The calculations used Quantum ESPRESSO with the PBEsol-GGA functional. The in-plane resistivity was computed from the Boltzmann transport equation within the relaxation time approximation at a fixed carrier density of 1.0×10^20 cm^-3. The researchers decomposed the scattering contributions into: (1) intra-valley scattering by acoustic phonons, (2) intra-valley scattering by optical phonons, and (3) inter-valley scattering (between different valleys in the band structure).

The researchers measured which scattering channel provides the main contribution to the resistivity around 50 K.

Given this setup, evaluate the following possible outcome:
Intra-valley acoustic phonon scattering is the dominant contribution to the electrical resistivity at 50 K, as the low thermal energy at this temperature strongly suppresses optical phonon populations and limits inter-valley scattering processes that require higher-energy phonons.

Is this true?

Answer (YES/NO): YES